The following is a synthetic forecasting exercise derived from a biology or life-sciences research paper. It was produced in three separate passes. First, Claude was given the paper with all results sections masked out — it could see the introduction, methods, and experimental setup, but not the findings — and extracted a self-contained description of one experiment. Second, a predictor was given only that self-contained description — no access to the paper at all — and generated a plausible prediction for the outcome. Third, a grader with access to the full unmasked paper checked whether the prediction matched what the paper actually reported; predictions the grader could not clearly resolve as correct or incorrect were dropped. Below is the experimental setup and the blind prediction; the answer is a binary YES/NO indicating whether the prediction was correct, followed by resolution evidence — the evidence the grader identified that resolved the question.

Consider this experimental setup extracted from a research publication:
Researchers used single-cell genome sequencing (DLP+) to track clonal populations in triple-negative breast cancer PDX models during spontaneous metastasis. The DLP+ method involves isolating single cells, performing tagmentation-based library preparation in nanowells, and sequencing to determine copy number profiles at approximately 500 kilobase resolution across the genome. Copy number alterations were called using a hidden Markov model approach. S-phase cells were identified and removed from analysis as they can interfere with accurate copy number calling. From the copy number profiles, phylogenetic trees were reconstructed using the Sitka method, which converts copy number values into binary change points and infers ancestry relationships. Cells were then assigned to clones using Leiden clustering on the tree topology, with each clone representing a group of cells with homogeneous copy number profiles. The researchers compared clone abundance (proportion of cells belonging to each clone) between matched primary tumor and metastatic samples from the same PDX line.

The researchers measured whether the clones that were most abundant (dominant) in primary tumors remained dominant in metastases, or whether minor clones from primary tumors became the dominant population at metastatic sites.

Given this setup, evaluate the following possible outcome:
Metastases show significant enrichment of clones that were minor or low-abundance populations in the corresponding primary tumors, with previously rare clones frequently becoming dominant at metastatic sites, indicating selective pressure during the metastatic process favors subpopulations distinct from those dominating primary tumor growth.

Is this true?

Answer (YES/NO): YES